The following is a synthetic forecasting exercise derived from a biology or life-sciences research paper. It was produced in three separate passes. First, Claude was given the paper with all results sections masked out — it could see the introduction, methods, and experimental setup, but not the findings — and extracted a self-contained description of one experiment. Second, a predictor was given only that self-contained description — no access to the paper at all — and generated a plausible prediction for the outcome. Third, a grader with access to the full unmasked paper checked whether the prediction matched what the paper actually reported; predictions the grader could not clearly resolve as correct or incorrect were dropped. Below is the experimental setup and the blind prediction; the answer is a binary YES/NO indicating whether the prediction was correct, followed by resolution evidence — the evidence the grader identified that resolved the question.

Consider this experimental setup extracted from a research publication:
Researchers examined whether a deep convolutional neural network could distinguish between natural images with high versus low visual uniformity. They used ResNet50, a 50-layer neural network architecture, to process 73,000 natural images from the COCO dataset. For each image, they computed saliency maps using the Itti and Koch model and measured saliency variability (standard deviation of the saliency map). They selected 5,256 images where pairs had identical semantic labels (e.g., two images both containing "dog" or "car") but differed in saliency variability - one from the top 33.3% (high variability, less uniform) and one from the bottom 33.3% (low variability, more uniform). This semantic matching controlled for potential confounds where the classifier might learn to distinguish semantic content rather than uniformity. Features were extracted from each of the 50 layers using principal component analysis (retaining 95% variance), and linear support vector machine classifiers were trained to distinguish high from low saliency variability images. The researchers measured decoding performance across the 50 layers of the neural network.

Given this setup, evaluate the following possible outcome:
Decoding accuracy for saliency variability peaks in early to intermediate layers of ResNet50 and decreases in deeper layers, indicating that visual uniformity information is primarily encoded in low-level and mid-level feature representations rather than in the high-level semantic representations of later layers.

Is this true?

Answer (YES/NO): NO